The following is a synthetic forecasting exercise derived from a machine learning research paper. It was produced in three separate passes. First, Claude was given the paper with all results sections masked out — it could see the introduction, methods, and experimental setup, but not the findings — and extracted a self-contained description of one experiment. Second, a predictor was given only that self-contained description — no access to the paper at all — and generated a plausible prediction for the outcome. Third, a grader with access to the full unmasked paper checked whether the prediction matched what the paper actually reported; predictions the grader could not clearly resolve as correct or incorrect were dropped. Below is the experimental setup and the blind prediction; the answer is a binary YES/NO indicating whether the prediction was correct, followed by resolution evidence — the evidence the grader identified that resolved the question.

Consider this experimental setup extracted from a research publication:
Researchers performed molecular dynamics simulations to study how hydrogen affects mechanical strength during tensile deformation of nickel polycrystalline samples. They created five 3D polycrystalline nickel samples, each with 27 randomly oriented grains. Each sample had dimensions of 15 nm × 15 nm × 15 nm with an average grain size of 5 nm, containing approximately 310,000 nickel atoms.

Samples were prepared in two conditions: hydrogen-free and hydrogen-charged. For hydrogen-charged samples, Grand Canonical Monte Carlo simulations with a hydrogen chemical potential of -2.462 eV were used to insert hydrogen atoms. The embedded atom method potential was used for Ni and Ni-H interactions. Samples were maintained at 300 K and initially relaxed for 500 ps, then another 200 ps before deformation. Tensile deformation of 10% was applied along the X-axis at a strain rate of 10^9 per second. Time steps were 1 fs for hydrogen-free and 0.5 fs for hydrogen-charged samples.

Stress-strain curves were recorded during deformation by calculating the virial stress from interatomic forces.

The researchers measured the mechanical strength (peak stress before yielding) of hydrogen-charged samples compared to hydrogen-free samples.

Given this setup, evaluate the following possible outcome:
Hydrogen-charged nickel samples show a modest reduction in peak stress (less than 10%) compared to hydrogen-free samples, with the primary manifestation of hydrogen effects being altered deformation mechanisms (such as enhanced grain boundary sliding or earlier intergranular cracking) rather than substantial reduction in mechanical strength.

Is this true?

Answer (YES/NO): NO